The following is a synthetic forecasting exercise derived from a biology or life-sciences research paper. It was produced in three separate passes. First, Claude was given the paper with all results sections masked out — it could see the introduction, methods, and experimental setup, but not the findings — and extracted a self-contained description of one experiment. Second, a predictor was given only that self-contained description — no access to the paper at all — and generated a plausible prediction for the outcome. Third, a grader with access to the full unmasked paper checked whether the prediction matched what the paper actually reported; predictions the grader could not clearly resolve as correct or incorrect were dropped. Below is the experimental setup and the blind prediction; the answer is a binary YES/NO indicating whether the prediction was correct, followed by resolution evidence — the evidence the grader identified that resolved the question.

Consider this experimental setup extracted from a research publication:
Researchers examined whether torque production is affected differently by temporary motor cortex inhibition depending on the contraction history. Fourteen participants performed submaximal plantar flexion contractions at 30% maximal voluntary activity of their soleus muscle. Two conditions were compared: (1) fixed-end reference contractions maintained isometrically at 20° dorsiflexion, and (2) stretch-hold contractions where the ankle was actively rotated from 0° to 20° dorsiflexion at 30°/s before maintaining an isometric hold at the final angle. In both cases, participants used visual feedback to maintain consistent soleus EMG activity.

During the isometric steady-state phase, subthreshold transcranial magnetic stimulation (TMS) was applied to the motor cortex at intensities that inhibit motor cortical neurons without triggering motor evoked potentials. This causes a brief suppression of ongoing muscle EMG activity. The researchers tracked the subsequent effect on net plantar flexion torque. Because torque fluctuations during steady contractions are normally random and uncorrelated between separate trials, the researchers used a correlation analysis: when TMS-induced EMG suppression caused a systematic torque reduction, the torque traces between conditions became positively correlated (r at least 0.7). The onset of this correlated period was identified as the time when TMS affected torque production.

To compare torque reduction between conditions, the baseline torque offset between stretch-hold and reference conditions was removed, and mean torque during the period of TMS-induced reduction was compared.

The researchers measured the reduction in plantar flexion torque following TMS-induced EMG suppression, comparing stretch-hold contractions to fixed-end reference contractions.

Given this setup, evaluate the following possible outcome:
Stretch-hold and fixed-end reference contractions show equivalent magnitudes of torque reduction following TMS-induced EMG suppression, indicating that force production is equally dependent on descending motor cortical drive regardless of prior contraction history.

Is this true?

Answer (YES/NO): YES